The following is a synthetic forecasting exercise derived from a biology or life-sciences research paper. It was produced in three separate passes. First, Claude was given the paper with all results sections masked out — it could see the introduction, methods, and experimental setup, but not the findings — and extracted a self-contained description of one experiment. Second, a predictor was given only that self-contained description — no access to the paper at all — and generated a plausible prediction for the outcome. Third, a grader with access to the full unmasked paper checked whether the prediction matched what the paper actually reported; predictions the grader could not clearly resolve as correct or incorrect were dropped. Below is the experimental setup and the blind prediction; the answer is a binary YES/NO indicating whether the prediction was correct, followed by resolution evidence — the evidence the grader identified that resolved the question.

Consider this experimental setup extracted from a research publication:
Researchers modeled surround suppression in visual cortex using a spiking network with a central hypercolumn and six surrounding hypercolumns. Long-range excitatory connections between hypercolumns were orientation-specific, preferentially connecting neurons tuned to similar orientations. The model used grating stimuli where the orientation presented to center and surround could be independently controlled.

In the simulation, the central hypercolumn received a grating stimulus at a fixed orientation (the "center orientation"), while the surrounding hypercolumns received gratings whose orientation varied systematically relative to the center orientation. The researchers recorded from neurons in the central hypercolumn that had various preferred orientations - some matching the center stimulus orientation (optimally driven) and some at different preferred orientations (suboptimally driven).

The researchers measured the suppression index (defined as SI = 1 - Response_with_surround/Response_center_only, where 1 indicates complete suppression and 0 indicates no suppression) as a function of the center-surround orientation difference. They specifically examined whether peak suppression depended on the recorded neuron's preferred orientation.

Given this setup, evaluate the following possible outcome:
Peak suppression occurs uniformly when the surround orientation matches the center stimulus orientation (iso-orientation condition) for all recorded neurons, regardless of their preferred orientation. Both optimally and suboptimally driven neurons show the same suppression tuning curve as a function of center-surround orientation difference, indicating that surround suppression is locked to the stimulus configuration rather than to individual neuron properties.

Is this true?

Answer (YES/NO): YES